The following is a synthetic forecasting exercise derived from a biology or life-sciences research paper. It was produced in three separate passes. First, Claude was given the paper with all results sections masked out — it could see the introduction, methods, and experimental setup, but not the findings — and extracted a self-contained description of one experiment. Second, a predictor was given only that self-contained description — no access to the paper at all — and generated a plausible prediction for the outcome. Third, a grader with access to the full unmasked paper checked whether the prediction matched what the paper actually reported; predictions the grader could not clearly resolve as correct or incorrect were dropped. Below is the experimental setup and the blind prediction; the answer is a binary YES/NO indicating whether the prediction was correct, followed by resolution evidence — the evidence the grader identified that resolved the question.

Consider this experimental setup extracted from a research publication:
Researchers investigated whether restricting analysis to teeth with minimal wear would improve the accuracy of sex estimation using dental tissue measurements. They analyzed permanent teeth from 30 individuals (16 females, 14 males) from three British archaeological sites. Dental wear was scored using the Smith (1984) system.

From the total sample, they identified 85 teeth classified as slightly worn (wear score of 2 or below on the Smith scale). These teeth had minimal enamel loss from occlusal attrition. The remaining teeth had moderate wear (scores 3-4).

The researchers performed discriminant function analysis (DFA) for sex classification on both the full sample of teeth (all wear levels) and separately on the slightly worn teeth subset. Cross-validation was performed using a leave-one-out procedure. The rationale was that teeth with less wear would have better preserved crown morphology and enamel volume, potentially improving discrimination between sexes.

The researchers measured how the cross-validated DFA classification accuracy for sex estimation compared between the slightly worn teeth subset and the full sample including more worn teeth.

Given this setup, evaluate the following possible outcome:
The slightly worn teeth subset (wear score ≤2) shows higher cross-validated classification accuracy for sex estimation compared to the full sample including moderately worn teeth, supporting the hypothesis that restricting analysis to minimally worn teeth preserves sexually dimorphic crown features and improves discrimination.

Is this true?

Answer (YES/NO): NO